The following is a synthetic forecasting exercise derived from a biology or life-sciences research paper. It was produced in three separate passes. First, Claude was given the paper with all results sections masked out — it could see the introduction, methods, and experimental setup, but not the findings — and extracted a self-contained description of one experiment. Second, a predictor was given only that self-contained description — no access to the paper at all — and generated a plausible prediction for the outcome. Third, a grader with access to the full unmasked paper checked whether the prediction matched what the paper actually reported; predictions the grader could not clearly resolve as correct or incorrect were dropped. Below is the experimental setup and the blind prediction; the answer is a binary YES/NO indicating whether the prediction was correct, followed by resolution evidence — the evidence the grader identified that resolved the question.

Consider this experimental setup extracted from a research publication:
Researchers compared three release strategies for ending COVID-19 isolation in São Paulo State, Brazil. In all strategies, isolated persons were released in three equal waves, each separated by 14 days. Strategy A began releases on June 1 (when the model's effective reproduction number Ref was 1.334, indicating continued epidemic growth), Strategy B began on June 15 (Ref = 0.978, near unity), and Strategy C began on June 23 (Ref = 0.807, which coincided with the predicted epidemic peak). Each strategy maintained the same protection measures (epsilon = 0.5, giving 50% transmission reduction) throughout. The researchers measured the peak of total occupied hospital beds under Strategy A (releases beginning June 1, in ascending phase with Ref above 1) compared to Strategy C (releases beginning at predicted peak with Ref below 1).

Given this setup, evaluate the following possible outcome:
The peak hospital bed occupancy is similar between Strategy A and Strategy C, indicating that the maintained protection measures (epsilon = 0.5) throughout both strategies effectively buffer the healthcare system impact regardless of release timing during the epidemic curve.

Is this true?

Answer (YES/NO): NO